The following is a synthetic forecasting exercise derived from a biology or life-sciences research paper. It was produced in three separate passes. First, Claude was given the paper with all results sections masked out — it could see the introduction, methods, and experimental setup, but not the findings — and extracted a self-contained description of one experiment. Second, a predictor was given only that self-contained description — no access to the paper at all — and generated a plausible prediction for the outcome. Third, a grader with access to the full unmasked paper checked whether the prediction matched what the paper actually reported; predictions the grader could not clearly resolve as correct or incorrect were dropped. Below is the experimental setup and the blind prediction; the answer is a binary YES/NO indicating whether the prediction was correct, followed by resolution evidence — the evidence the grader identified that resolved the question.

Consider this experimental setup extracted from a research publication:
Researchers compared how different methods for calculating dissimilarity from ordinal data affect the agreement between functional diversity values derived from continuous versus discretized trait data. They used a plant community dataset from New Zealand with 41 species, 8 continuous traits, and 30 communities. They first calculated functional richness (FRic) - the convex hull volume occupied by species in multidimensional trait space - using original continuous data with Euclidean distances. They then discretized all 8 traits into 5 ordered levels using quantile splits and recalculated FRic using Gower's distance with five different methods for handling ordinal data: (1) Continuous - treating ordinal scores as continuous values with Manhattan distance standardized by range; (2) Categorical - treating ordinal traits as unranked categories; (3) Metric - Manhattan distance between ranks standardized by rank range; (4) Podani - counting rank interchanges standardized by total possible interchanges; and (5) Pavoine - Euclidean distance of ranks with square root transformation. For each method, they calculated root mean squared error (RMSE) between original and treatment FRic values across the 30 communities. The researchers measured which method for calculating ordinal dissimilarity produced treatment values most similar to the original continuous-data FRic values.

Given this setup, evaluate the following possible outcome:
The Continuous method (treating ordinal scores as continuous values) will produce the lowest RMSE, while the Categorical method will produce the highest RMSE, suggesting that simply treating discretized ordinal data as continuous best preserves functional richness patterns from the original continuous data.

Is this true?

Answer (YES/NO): NO